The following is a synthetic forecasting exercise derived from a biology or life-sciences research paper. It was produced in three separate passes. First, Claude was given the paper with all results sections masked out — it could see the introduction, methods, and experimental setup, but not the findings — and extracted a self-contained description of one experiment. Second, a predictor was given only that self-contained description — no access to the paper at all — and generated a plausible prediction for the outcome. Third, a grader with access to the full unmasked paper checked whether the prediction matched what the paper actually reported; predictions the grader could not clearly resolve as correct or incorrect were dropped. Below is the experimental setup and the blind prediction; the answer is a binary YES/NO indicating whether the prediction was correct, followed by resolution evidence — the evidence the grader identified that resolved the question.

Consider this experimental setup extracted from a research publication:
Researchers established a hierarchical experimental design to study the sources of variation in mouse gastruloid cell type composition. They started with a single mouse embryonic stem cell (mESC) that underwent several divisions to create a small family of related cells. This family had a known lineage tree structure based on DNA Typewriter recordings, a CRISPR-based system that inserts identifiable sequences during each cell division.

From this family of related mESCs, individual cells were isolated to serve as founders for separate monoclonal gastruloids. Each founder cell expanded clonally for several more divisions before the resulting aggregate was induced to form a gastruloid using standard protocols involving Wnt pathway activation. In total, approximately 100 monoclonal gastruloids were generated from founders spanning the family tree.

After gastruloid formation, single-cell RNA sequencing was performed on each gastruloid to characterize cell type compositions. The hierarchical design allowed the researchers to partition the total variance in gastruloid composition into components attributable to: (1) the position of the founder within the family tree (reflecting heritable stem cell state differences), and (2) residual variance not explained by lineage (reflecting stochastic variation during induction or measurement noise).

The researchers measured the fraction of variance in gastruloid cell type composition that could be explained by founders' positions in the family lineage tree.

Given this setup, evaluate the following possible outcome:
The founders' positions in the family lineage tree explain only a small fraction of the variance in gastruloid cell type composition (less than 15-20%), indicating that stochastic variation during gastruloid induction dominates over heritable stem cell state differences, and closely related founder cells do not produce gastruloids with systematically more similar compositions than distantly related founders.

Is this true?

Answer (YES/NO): NO